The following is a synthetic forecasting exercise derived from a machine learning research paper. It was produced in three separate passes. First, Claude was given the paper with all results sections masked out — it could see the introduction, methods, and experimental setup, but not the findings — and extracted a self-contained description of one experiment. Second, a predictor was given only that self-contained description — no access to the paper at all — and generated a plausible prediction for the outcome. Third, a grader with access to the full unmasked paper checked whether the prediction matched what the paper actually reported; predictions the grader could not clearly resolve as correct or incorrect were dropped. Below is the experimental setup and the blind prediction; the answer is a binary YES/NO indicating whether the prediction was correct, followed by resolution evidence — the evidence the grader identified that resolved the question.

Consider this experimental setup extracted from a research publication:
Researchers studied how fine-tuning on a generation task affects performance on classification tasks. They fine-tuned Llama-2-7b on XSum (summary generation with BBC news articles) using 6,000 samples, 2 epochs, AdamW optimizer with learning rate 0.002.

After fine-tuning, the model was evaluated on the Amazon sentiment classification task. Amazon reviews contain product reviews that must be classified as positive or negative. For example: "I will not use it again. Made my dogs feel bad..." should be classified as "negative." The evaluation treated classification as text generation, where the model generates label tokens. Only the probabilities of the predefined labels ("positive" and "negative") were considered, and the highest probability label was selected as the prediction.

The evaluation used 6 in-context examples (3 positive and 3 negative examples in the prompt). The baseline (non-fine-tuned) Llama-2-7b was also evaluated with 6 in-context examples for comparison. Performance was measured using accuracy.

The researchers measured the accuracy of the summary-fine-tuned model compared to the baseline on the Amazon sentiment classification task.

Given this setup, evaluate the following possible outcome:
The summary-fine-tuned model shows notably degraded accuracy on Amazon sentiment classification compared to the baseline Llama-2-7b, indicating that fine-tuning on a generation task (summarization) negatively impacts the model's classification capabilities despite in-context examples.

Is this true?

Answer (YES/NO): NO